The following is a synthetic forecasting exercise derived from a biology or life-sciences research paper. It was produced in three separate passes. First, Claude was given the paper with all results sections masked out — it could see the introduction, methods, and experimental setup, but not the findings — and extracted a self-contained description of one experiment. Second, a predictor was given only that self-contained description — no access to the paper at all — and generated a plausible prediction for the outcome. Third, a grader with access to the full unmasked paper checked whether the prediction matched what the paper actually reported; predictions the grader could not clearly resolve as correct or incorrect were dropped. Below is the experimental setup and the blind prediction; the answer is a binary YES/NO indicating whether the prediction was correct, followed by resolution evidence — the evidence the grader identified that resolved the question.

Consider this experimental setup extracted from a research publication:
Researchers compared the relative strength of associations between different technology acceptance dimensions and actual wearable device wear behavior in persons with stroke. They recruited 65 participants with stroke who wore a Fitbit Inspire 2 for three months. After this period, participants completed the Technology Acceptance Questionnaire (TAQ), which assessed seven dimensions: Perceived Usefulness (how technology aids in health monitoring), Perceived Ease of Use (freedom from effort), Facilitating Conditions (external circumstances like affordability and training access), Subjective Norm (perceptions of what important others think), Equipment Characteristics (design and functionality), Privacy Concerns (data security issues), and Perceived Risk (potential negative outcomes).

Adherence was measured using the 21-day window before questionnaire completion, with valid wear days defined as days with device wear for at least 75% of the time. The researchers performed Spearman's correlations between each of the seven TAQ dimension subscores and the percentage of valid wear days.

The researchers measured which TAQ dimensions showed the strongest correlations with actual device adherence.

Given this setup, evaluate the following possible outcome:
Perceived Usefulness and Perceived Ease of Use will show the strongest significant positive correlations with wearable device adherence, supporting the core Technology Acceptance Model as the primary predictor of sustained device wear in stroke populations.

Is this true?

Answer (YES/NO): NO